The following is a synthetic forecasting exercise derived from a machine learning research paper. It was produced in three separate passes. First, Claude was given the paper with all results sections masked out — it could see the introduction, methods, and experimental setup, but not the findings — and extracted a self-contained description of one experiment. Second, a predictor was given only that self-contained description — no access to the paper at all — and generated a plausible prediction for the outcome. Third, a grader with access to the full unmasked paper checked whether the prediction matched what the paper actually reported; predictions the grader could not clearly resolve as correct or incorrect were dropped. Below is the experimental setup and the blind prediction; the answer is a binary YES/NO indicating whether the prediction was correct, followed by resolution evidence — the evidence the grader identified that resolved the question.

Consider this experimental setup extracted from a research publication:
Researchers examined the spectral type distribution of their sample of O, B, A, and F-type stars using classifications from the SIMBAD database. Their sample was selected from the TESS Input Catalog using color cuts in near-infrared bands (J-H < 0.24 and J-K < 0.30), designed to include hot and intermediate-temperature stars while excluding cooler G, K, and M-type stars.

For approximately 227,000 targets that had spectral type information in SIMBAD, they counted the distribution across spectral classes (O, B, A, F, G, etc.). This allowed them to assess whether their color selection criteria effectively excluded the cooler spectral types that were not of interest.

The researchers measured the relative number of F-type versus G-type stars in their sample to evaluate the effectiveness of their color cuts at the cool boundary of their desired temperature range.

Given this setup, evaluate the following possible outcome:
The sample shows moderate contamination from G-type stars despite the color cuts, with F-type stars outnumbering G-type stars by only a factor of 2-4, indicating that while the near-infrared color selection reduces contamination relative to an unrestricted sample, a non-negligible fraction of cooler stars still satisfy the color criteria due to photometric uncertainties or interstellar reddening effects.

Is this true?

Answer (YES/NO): NO